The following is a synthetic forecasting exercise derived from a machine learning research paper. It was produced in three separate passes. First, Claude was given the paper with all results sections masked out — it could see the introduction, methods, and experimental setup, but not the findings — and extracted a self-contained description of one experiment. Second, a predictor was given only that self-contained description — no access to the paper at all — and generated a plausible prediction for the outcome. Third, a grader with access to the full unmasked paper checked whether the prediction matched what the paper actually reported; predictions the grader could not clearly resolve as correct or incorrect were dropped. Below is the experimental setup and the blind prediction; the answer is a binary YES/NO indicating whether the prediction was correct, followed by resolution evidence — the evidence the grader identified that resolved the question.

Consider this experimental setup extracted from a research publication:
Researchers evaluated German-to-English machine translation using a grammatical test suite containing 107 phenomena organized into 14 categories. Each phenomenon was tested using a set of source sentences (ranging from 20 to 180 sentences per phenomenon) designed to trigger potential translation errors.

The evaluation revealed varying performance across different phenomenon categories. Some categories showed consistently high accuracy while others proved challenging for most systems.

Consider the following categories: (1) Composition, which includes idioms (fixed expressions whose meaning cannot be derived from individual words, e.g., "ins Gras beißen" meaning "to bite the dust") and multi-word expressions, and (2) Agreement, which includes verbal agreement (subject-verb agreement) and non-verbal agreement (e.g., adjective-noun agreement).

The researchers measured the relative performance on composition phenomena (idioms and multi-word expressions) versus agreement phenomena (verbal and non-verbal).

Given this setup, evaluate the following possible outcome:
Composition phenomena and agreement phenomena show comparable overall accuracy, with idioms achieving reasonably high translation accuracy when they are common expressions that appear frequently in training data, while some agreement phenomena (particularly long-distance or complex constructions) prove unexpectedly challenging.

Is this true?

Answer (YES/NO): NO